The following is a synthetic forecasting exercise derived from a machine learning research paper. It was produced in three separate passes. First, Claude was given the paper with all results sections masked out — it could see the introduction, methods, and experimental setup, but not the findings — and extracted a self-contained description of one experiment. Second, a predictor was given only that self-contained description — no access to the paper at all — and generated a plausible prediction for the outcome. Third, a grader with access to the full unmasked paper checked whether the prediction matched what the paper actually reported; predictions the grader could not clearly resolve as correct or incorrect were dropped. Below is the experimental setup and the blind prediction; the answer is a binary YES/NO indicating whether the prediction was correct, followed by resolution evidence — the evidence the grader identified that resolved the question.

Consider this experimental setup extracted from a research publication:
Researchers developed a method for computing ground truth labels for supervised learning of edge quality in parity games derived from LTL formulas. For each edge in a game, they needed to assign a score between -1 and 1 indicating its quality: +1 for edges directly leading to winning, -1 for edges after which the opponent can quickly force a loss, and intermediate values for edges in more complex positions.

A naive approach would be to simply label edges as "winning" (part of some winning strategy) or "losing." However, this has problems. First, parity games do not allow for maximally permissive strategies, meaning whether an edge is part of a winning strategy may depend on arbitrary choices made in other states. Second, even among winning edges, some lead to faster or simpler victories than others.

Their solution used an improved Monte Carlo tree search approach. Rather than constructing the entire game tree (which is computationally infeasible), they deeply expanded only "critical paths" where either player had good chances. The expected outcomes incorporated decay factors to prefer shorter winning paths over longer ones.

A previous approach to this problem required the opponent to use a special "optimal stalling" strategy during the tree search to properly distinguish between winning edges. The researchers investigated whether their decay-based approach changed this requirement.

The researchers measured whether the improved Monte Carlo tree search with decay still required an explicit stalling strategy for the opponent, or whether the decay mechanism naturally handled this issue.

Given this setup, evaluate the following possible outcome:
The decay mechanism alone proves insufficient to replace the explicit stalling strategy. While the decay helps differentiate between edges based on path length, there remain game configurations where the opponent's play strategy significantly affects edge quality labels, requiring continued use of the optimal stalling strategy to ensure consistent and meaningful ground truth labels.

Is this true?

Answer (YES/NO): NO